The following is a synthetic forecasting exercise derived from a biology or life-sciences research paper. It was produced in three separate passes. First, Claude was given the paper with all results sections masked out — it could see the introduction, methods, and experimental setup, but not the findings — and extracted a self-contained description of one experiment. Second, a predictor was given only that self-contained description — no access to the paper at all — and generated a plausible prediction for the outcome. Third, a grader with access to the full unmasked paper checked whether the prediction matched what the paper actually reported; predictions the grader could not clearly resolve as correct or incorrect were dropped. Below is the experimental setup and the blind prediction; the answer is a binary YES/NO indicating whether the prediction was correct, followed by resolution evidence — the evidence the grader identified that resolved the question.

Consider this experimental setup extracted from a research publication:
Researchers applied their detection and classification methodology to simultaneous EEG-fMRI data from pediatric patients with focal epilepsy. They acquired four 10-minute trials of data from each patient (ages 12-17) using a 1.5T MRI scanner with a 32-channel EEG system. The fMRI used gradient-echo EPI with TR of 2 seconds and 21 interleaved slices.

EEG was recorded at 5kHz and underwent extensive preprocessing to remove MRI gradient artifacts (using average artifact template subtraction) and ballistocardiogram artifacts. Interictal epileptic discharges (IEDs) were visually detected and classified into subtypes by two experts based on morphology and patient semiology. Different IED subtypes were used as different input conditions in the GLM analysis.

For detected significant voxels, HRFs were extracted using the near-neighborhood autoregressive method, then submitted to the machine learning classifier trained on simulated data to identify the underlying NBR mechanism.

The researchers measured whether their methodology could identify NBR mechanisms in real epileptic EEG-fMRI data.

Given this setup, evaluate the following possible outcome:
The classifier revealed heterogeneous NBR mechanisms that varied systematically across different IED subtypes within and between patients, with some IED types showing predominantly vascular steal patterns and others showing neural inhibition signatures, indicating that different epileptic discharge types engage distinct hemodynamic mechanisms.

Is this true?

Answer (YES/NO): NO